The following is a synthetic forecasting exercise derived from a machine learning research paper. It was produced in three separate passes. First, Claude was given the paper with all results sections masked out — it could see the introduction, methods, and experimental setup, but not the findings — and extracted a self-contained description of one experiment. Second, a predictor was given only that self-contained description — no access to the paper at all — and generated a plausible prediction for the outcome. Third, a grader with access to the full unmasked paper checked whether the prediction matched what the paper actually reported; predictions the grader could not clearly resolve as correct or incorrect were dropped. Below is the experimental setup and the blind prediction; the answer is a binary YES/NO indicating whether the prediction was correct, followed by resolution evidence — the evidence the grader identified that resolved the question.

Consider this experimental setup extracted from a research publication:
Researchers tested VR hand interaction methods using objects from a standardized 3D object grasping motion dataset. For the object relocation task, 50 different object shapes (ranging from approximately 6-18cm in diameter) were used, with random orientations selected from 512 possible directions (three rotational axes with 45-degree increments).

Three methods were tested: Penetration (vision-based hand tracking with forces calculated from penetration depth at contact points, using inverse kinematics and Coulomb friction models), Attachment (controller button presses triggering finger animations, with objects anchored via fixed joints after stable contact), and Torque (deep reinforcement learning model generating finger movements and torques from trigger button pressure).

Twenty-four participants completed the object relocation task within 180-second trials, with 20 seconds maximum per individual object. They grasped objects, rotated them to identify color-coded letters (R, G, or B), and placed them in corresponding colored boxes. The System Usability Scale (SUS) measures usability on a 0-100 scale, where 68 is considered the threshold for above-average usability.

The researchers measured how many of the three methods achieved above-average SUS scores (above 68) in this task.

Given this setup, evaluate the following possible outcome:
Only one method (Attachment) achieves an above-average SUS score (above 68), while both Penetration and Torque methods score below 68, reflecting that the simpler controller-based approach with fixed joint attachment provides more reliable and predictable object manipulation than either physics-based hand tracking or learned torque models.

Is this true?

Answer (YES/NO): YES